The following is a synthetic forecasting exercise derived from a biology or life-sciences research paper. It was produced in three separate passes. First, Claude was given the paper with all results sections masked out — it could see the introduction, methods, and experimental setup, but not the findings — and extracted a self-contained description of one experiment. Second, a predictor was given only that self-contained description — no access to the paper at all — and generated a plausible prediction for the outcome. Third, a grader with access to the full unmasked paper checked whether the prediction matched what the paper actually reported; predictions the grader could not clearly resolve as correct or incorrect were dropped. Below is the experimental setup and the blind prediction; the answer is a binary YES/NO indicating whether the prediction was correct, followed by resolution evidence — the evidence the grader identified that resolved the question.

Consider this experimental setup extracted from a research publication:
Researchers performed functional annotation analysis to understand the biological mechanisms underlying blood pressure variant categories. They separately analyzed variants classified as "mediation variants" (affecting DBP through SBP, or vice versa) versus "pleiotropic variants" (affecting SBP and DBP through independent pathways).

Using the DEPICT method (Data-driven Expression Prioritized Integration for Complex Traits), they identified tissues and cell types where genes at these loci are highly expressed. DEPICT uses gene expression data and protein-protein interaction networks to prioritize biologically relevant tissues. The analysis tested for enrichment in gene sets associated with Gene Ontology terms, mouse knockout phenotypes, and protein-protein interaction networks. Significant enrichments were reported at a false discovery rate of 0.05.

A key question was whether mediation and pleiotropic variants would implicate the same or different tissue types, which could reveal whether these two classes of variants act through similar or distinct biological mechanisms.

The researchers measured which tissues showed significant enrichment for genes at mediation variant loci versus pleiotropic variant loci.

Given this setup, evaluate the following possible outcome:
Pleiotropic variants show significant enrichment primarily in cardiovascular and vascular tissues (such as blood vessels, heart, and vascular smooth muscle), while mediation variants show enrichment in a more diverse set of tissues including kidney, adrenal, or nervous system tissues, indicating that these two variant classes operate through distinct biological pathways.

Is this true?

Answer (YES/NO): NO